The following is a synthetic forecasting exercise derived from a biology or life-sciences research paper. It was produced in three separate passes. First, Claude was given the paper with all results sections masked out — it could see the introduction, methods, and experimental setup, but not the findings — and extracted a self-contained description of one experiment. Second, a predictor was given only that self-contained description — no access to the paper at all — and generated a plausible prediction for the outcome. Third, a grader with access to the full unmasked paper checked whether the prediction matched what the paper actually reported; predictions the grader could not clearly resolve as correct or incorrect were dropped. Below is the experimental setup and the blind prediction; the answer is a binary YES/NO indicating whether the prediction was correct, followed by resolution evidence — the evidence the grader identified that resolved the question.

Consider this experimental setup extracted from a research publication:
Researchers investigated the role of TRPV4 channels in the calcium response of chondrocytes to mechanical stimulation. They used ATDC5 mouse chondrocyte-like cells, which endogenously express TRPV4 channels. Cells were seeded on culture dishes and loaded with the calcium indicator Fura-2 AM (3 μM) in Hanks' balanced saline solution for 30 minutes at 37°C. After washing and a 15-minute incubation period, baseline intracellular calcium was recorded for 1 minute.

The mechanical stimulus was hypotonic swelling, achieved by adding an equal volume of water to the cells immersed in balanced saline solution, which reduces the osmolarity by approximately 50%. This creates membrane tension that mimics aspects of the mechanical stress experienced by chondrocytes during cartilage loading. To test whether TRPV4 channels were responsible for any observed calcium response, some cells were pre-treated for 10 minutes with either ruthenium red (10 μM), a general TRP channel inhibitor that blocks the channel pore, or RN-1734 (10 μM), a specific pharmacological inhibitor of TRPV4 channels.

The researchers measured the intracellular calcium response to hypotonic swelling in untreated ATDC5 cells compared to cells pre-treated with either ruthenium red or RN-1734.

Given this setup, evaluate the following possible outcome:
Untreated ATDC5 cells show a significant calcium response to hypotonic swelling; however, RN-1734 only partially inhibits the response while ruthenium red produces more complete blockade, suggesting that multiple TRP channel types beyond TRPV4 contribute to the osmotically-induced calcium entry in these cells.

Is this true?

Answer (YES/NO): NO